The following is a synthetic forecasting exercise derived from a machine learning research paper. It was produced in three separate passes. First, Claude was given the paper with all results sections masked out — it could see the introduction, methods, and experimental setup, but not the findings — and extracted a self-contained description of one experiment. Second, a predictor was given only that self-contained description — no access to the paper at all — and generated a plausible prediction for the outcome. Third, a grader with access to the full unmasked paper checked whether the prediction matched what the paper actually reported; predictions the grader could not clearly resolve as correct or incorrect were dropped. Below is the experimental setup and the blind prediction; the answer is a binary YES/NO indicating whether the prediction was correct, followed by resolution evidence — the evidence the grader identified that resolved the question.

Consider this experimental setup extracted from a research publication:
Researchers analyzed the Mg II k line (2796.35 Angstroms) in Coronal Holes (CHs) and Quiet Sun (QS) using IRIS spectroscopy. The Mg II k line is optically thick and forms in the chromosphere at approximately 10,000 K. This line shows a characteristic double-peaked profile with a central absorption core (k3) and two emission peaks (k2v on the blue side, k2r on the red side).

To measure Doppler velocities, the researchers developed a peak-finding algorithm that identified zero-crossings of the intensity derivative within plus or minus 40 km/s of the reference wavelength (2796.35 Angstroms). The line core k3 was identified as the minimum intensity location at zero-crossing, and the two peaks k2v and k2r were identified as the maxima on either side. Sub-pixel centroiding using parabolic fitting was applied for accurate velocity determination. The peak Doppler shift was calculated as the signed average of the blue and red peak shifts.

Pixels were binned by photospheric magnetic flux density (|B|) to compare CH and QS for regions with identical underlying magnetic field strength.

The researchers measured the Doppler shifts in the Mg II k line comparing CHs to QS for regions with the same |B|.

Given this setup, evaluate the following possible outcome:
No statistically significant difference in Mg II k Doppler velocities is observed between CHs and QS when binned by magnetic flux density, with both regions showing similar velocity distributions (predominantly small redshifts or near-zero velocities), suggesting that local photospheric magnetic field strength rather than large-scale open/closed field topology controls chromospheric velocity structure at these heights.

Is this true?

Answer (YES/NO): NO